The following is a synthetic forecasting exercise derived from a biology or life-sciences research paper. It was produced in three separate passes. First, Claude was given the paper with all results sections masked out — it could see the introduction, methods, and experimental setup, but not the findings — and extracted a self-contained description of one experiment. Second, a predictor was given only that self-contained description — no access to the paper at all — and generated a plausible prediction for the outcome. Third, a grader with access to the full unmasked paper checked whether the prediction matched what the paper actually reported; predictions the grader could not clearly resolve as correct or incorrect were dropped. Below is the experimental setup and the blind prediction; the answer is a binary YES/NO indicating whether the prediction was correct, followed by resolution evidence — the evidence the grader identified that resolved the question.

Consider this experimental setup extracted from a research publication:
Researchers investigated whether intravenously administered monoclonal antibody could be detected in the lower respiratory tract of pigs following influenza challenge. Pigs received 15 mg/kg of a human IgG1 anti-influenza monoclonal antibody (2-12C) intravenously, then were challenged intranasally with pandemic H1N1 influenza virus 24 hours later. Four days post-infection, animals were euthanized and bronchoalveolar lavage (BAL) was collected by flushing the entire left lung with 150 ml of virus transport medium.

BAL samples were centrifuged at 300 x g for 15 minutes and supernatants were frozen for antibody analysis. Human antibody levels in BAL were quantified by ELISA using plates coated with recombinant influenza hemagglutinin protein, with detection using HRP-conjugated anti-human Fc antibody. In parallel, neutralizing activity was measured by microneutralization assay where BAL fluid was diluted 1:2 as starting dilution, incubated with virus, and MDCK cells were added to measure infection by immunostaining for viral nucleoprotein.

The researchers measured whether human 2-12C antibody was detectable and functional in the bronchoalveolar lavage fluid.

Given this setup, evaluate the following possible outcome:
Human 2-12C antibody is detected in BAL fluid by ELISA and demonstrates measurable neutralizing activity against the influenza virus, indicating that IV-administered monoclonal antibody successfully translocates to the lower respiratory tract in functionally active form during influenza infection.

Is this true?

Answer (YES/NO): YES